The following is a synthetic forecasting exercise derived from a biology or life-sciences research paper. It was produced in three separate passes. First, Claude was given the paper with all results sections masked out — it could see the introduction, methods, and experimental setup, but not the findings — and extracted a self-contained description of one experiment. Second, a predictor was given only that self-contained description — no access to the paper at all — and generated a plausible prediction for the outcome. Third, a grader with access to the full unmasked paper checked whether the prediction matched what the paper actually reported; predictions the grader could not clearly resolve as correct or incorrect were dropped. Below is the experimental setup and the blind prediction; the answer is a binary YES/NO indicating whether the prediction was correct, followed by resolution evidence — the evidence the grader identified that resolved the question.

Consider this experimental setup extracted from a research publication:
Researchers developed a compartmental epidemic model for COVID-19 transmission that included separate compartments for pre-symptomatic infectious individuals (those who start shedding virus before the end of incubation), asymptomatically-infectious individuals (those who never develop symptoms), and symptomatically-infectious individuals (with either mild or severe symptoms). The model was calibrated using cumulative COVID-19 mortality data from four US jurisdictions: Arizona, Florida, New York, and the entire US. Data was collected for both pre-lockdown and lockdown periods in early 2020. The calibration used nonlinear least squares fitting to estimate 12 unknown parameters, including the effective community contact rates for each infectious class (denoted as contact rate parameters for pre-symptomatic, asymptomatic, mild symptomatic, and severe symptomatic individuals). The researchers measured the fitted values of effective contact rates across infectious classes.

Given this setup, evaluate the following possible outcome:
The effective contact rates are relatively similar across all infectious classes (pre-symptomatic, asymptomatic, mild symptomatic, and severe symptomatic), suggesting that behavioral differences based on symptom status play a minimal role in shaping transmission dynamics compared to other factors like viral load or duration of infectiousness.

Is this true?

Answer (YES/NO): NO